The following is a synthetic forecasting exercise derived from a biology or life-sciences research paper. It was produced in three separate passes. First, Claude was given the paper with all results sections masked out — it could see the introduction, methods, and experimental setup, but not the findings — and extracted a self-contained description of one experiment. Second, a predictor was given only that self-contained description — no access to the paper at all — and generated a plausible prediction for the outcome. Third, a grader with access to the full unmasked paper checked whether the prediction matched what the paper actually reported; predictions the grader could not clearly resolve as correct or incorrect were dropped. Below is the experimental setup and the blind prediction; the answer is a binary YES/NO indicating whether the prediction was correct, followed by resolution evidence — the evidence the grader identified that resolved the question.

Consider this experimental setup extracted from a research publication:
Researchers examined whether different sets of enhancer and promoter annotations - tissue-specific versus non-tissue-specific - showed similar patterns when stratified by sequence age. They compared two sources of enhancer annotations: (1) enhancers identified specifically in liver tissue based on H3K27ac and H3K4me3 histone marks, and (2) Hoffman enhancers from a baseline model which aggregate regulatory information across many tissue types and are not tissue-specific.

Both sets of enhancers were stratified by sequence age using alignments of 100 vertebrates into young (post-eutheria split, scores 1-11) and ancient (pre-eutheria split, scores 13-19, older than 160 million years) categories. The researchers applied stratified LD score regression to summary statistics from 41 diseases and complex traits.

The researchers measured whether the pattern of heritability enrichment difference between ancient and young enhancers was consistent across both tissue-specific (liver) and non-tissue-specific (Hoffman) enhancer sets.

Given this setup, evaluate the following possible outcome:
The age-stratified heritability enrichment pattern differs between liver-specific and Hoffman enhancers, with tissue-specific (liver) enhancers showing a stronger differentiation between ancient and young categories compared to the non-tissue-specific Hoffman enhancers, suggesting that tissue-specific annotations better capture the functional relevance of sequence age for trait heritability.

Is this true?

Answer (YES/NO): NO